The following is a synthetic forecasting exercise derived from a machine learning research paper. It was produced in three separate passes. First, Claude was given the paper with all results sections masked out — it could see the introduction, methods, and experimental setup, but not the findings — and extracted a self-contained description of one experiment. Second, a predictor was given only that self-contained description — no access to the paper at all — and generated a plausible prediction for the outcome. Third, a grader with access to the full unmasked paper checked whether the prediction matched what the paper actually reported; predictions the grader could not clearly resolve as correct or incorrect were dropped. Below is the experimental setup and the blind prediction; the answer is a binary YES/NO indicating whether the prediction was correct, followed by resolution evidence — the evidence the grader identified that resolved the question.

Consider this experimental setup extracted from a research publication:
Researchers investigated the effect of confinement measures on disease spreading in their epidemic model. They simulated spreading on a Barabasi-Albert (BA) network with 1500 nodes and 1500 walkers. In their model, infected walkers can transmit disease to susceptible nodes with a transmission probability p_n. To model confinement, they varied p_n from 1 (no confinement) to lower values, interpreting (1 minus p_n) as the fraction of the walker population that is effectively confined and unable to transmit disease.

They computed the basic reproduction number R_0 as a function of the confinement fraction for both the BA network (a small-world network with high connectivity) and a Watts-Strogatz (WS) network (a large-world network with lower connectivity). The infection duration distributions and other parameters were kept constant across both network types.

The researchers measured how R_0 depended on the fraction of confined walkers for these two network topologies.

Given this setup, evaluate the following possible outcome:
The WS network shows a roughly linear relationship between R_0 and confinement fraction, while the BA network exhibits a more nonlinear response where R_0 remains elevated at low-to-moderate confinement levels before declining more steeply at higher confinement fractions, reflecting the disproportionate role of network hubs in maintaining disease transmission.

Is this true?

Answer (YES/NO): NO